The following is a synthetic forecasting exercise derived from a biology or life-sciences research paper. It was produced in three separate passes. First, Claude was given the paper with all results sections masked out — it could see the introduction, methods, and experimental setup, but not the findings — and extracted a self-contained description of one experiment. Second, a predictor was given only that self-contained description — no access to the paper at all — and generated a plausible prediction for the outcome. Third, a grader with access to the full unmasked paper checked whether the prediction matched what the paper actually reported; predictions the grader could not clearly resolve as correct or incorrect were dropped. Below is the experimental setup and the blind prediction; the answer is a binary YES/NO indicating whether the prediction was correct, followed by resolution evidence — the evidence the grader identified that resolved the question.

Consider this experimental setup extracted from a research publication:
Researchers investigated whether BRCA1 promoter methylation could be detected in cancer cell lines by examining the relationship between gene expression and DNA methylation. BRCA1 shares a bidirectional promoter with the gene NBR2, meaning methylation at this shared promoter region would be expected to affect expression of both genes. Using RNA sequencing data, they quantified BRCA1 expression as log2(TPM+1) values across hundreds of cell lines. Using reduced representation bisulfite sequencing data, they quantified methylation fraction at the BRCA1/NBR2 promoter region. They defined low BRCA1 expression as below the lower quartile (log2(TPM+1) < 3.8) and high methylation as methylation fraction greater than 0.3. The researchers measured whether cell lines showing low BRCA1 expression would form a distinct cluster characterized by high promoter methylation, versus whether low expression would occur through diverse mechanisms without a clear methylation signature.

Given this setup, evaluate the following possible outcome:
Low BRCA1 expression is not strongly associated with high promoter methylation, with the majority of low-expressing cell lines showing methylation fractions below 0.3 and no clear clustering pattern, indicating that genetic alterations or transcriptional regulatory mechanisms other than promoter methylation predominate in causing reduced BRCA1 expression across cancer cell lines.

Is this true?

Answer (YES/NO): NO